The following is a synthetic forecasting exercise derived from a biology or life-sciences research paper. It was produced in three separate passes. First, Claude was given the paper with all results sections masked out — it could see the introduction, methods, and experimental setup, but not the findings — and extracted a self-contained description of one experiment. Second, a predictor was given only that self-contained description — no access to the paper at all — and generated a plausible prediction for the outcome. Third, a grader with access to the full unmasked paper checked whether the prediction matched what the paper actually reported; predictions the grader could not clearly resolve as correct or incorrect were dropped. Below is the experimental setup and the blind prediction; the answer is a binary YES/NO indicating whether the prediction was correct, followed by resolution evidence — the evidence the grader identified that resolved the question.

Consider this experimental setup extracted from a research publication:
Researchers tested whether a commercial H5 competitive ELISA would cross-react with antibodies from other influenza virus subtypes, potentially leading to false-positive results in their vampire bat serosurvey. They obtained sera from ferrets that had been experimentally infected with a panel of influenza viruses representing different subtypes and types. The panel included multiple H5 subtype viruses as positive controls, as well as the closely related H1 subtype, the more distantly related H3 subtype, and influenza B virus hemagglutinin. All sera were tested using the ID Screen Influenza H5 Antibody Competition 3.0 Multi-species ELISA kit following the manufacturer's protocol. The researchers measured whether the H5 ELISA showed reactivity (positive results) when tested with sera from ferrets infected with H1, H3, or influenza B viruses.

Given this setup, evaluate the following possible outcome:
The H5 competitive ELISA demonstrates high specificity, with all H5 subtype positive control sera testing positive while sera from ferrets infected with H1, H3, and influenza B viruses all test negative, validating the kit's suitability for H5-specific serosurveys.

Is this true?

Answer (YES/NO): NO